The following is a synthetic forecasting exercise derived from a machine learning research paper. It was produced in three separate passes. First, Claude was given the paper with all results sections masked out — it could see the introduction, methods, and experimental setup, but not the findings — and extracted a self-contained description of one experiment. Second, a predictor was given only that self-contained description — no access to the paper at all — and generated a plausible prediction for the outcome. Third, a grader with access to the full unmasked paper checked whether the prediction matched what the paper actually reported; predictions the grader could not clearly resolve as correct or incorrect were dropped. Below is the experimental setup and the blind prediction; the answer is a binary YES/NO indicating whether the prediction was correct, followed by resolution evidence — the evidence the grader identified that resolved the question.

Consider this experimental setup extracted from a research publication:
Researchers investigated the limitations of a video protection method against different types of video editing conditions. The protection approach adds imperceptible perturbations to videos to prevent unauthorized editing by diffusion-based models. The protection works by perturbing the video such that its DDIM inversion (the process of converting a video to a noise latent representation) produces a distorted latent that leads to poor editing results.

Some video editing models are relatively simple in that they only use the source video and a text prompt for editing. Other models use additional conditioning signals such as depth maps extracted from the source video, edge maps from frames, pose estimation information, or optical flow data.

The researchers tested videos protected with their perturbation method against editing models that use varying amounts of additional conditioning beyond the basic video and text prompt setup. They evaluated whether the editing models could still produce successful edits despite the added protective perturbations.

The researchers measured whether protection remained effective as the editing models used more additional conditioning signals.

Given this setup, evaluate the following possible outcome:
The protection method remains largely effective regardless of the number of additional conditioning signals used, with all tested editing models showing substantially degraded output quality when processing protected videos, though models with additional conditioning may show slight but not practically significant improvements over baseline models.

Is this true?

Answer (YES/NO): NO